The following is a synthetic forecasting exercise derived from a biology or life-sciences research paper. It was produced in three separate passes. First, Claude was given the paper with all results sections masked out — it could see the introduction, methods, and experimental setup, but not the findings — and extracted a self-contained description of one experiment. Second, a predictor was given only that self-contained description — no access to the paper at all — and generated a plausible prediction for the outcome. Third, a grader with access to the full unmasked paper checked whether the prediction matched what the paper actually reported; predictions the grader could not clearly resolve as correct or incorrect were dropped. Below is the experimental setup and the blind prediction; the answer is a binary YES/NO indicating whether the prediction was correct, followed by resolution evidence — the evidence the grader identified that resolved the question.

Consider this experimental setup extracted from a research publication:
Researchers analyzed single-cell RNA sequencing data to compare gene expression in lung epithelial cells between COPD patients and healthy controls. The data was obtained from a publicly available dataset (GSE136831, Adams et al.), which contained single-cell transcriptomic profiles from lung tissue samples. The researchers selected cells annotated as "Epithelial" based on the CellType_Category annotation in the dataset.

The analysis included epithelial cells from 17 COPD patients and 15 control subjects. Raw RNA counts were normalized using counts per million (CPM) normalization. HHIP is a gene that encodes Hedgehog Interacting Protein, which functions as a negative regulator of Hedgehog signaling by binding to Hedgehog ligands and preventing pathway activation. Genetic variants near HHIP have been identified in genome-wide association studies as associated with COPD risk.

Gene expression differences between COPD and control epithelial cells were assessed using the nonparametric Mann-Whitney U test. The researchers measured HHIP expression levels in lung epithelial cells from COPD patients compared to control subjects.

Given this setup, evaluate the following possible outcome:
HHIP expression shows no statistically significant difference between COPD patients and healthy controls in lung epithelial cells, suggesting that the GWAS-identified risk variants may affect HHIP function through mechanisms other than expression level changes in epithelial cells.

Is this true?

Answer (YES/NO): NO